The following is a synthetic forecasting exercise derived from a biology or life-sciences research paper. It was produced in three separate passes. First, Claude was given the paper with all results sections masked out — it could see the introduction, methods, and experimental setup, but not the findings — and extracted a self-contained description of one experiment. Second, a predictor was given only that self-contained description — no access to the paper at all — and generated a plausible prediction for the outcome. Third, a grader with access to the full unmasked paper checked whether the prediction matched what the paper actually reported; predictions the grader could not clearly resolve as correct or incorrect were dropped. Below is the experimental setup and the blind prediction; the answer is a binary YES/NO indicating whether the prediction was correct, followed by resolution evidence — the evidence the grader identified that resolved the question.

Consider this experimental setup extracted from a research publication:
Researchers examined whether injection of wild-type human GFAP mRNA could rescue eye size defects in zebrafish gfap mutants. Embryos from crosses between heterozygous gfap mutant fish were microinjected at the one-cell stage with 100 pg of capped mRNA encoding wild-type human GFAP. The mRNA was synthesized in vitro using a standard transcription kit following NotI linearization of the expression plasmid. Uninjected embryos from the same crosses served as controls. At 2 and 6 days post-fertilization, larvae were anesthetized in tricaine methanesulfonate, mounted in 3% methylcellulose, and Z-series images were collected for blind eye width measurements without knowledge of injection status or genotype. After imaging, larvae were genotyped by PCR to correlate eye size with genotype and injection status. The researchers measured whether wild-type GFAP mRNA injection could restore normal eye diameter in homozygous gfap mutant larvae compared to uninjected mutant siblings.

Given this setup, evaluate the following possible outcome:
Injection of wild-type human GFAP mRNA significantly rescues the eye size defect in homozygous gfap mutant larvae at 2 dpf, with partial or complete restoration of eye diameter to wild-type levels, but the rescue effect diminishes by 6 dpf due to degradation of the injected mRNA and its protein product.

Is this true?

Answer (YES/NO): NO